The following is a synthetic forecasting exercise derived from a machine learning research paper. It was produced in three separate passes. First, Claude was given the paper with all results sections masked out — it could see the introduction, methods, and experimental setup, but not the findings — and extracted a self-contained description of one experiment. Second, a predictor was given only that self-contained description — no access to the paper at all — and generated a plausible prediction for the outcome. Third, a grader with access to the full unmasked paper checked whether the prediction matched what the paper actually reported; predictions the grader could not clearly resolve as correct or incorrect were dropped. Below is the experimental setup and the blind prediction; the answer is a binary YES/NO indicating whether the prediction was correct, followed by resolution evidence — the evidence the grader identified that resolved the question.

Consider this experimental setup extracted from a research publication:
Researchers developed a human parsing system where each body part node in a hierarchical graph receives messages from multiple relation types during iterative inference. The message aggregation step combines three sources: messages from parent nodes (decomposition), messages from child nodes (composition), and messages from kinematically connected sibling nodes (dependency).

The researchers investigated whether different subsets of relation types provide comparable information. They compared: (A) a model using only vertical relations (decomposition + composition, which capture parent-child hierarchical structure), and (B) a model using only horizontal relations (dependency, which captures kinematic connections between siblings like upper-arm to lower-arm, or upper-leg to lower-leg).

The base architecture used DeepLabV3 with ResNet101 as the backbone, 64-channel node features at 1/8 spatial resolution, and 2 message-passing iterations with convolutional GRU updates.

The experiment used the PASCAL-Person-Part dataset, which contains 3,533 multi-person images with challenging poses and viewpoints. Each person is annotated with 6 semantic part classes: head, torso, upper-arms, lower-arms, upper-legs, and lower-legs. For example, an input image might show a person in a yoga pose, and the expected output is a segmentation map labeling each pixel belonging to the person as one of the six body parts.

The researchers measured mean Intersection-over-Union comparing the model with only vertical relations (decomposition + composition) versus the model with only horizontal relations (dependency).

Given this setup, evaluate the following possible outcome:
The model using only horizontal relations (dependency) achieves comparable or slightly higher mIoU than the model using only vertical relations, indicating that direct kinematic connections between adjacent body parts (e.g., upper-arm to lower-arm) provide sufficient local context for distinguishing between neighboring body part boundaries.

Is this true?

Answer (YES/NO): NO